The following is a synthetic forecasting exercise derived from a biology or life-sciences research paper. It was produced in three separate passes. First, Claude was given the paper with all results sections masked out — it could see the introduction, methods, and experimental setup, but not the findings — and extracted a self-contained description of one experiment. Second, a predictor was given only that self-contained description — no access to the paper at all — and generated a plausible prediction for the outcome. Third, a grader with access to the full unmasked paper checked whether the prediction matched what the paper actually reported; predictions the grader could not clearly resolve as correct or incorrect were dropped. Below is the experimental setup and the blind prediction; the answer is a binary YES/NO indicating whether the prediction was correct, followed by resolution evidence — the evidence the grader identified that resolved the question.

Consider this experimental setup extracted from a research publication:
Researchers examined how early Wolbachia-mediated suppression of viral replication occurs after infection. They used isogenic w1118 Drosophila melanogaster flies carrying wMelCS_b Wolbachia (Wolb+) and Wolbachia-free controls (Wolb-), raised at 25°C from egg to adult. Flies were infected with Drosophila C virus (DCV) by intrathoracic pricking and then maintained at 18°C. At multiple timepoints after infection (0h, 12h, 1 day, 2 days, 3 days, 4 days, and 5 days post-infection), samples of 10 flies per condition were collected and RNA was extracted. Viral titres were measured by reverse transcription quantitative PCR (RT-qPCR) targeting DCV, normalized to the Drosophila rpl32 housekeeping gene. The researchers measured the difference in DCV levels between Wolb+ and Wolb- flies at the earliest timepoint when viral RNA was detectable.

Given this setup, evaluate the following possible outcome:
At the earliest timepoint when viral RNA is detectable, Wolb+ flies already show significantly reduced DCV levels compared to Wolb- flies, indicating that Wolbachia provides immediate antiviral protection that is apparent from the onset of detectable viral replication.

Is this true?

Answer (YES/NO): YES